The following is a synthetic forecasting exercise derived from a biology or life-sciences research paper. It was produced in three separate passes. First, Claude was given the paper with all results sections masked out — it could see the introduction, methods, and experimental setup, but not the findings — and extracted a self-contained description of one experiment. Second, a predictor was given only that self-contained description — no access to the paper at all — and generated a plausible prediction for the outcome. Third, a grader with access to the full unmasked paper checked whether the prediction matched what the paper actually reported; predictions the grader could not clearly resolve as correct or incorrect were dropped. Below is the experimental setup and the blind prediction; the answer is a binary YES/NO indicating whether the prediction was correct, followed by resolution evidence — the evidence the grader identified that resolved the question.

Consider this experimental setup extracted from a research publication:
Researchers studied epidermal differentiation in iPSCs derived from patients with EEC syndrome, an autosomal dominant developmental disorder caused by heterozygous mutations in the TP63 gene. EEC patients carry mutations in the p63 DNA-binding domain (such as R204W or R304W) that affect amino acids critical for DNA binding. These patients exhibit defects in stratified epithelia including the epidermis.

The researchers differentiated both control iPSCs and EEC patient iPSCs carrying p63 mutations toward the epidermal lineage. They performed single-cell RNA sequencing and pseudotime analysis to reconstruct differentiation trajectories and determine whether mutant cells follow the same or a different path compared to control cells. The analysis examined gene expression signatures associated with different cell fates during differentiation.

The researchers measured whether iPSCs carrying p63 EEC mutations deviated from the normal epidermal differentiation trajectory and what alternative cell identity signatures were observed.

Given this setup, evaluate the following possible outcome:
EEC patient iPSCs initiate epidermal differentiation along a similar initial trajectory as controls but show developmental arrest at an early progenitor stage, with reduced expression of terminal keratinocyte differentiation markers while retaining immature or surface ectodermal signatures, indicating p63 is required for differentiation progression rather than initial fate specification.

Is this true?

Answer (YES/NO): NO